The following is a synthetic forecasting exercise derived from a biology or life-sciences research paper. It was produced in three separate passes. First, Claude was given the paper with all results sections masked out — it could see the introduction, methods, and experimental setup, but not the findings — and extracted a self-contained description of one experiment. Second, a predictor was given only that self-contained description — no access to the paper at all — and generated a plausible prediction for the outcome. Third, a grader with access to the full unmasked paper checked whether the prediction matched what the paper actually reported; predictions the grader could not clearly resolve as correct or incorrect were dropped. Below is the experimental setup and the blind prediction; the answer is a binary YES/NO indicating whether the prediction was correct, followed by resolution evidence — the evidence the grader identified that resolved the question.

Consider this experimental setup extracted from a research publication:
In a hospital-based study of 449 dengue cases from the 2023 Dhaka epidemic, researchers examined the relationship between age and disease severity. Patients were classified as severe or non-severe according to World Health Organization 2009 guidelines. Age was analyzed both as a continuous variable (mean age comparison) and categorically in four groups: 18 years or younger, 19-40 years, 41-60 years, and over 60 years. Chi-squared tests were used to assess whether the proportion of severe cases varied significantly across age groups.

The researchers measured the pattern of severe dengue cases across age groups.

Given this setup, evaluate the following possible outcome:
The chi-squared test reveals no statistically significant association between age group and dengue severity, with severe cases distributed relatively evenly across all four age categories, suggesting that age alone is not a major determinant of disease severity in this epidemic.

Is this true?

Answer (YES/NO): NO